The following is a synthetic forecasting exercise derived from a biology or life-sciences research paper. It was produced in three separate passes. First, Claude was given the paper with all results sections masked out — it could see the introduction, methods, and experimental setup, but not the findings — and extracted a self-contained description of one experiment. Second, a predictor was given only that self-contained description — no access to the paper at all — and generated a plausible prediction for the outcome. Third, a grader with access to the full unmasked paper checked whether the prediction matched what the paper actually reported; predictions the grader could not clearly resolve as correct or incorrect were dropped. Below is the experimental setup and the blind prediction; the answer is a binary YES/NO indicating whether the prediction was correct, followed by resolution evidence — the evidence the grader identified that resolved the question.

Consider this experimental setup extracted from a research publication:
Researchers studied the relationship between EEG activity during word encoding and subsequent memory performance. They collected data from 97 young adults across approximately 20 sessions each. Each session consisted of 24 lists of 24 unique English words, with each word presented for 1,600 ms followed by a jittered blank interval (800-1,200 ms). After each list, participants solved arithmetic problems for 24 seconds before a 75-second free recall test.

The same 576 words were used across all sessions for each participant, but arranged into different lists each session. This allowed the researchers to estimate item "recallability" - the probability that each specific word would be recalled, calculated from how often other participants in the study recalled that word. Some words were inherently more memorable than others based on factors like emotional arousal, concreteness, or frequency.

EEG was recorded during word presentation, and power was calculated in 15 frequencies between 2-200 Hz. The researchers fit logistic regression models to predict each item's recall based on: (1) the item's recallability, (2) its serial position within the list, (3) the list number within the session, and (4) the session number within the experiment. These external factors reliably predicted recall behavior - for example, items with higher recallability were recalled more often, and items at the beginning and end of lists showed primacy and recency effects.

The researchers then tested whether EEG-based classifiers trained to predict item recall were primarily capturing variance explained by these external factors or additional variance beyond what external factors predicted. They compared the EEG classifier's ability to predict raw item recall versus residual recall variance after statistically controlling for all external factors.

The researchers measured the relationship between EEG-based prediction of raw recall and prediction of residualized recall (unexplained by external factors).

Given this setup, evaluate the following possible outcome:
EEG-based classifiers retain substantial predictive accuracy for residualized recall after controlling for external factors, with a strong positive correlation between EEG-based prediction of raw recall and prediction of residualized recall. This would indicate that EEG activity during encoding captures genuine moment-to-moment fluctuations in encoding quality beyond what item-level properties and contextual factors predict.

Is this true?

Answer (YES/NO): YES